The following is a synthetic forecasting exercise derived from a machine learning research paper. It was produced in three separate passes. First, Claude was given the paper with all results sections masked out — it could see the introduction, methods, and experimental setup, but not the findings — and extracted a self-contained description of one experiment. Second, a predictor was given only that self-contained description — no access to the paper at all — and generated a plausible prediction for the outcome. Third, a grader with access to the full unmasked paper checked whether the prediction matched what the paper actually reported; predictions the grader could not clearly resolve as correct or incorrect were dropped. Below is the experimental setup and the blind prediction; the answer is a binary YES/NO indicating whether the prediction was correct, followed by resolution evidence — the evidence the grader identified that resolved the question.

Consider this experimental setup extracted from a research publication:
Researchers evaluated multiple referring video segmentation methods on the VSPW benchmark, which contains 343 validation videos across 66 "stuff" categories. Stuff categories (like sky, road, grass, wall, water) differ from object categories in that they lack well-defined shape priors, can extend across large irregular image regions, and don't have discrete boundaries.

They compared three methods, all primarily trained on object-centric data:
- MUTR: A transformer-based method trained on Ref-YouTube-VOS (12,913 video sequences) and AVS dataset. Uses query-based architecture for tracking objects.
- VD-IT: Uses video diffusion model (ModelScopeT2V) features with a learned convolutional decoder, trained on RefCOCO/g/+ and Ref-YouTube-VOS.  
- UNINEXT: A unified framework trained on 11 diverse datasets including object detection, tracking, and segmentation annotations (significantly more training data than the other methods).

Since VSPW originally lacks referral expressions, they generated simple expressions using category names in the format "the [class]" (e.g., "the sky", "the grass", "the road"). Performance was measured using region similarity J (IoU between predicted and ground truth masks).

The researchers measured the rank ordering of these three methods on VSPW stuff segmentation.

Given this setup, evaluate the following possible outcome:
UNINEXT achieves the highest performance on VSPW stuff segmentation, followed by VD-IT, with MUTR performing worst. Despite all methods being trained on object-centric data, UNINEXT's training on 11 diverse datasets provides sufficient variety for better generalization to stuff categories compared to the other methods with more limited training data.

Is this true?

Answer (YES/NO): NO